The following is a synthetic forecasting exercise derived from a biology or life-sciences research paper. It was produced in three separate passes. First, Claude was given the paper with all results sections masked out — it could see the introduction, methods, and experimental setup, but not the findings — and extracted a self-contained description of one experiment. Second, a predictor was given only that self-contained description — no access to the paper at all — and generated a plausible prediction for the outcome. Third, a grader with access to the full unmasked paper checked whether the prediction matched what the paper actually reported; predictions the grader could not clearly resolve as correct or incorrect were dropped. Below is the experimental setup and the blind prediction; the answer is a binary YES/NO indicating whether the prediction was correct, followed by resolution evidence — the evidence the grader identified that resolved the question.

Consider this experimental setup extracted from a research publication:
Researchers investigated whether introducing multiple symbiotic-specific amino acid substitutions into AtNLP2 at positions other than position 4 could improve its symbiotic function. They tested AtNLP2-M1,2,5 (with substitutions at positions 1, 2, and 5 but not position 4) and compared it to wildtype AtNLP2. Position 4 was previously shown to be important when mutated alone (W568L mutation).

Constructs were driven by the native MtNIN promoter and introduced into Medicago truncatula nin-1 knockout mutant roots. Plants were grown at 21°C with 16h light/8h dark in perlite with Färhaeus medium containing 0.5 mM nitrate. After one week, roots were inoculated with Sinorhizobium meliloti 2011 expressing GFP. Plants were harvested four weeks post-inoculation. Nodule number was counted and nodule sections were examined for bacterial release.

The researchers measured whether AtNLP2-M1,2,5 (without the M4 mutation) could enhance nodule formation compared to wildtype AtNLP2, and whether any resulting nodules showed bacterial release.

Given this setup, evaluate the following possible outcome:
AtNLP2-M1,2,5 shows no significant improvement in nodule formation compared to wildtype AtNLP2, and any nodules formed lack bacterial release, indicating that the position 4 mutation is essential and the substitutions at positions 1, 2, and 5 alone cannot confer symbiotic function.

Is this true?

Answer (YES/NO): NO